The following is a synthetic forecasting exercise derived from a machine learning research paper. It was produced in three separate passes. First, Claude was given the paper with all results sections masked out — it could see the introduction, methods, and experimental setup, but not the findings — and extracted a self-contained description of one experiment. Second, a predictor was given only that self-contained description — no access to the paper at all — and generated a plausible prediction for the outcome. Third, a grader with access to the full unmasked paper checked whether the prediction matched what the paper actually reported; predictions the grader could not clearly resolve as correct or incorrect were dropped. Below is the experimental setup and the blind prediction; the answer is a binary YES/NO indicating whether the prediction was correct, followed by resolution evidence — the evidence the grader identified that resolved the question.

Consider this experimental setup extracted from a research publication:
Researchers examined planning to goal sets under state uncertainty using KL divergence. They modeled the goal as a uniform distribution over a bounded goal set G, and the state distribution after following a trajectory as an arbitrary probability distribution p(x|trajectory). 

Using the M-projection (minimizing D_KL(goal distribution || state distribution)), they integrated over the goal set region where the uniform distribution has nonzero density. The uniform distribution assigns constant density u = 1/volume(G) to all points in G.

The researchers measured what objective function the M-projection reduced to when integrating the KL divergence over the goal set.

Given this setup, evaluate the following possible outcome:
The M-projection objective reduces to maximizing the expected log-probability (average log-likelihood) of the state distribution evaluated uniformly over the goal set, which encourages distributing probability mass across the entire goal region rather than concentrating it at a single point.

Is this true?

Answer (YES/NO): NO